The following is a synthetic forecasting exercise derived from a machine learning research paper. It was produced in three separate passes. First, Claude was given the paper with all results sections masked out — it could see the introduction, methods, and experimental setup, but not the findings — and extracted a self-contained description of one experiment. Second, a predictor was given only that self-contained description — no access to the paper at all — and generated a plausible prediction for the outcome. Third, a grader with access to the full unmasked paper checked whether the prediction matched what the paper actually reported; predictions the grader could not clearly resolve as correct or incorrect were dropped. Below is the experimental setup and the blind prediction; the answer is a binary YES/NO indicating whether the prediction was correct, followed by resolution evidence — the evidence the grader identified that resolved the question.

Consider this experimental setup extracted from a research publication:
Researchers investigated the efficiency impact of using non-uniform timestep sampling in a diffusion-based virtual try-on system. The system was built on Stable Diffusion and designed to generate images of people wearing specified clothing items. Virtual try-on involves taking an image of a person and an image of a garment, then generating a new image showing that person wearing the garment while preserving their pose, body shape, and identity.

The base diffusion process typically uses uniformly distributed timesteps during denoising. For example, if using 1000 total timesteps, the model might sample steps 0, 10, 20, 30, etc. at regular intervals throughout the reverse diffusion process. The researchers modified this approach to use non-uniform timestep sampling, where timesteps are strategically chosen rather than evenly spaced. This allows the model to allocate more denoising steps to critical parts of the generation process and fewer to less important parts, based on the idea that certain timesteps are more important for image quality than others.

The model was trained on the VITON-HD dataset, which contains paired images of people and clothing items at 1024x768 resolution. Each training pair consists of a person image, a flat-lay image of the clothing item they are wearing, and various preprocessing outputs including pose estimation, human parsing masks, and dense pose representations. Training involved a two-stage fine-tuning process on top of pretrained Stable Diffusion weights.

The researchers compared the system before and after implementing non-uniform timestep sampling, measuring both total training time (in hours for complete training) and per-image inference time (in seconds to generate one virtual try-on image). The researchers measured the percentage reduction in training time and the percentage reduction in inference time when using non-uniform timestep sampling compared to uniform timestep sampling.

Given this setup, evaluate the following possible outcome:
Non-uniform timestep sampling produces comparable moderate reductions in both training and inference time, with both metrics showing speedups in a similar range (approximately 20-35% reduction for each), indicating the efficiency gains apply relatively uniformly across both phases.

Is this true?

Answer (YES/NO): NO